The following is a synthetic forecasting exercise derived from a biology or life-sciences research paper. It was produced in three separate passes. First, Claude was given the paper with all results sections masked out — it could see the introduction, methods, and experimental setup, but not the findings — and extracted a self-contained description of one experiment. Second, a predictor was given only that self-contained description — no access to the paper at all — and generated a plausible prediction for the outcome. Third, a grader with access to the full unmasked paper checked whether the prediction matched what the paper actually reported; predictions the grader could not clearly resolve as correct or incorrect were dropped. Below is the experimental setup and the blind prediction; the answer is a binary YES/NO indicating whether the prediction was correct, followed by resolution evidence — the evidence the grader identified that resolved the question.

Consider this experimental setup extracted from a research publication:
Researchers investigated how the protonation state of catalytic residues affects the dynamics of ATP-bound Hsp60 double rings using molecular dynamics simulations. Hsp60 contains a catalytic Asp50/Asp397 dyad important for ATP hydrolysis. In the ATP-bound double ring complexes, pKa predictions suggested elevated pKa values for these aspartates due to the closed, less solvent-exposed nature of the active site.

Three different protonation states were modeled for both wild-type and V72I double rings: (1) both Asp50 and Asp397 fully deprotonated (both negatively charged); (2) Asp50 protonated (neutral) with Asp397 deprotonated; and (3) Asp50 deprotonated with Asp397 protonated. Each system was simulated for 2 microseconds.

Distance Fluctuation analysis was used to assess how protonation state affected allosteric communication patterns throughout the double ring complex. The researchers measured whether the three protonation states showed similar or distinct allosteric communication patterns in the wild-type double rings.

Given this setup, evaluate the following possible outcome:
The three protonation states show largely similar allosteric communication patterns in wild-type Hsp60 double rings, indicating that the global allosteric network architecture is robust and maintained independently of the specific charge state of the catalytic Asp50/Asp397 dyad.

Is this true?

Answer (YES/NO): NO